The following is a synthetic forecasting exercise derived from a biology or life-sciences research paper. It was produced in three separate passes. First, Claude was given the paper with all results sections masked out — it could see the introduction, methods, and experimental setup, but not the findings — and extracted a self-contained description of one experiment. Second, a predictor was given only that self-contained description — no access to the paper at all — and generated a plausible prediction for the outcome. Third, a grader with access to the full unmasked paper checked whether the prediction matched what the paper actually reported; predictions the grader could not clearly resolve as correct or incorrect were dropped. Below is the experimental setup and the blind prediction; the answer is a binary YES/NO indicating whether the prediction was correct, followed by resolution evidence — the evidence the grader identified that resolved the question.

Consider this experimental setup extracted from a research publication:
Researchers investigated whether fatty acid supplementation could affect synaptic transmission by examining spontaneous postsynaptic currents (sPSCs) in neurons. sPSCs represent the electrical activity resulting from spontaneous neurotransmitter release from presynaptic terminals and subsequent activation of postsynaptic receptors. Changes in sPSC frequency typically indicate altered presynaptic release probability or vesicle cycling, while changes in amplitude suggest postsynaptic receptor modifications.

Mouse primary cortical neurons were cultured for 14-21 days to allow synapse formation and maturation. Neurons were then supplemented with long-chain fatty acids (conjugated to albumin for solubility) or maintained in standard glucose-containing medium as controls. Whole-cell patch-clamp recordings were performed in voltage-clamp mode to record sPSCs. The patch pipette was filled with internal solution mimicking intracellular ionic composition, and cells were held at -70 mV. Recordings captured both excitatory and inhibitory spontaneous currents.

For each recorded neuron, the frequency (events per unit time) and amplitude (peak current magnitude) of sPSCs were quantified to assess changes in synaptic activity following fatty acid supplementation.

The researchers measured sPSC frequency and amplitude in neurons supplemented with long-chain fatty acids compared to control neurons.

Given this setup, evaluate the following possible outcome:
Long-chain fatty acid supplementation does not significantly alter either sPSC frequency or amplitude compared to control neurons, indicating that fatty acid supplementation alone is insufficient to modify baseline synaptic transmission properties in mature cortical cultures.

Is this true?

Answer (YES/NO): NO